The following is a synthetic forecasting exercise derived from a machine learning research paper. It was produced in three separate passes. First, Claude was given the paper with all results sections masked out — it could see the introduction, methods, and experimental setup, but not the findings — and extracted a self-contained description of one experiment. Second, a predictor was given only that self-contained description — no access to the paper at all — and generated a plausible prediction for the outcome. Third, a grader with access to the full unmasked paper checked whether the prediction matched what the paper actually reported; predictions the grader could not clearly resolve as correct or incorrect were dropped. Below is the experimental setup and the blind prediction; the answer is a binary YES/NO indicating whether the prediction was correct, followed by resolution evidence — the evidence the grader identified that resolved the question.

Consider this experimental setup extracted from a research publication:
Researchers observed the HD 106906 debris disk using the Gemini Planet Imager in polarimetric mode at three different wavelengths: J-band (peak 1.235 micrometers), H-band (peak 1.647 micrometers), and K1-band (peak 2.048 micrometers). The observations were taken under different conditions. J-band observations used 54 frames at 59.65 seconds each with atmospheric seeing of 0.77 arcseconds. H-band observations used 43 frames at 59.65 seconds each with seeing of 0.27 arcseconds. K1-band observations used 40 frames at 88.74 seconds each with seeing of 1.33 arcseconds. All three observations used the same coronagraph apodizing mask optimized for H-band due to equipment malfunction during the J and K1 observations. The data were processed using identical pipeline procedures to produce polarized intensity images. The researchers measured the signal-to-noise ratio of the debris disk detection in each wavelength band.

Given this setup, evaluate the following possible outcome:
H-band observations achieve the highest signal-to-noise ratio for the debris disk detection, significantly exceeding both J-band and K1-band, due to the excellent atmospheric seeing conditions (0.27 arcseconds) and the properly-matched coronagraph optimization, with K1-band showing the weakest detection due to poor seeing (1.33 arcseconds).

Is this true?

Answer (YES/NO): NO